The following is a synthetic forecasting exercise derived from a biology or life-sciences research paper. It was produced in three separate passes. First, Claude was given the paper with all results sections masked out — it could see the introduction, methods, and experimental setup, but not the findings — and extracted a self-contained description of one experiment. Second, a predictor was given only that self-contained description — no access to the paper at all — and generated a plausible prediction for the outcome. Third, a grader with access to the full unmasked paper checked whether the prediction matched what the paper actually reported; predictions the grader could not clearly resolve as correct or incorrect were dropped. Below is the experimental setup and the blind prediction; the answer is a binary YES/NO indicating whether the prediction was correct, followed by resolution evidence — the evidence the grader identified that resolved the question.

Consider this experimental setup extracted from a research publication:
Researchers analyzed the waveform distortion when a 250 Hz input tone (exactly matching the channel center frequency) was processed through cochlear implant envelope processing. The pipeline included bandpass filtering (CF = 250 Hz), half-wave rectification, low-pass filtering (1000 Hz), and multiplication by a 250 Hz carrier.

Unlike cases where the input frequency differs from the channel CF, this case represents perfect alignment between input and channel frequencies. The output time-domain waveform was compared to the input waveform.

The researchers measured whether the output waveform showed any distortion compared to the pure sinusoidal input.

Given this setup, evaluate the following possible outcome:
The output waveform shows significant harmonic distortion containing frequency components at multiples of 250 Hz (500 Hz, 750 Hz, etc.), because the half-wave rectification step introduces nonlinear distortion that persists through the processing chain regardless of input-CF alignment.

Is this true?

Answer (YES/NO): YES